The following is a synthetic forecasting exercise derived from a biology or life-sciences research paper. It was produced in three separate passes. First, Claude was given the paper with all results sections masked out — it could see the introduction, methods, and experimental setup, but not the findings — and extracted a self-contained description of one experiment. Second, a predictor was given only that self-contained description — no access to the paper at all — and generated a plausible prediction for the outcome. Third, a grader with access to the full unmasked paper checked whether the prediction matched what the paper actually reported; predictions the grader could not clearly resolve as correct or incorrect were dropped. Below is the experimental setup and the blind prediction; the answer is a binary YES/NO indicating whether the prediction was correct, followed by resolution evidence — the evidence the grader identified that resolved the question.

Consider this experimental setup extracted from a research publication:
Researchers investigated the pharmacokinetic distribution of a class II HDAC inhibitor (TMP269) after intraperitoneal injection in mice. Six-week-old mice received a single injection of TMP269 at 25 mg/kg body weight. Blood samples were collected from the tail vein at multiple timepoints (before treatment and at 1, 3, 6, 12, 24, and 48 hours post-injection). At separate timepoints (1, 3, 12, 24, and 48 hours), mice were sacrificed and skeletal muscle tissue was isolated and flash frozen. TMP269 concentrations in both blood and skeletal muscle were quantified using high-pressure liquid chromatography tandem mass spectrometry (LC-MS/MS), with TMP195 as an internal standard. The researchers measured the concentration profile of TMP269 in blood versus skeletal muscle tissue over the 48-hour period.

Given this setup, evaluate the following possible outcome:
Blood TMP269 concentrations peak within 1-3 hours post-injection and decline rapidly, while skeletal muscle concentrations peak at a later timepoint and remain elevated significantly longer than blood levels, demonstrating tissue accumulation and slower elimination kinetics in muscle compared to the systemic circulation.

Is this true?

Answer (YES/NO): NO